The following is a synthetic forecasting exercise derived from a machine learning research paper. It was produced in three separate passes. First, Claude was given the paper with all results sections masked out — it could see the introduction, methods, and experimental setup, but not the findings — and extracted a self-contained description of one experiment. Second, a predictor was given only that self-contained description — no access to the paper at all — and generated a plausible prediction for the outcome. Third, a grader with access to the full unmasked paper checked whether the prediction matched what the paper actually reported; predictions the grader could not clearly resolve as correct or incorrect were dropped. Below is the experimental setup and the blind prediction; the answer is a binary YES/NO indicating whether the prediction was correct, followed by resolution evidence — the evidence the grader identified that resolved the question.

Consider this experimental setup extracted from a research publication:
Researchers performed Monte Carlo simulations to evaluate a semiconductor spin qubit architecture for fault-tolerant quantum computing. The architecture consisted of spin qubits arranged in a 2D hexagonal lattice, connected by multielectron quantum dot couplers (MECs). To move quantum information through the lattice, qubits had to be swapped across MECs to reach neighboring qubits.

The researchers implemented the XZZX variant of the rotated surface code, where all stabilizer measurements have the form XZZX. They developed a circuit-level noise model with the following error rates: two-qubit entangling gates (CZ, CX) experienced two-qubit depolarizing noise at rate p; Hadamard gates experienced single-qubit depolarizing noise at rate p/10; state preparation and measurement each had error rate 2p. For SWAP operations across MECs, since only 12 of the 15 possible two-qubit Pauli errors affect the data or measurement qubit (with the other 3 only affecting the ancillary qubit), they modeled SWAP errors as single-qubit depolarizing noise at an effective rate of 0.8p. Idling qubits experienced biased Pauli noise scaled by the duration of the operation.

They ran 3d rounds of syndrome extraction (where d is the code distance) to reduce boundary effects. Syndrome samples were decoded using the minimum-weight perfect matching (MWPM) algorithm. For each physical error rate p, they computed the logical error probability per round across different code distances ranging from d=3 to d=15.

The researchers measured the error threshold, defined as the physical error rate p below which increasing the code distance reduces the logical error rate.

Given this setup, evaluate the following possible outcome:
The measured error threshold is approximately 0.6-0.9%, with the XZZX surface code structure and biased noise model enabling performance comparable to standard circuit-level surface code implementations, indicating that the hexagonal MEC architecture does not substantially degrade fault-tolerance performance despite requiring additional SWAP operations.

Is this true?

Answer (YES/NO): NO